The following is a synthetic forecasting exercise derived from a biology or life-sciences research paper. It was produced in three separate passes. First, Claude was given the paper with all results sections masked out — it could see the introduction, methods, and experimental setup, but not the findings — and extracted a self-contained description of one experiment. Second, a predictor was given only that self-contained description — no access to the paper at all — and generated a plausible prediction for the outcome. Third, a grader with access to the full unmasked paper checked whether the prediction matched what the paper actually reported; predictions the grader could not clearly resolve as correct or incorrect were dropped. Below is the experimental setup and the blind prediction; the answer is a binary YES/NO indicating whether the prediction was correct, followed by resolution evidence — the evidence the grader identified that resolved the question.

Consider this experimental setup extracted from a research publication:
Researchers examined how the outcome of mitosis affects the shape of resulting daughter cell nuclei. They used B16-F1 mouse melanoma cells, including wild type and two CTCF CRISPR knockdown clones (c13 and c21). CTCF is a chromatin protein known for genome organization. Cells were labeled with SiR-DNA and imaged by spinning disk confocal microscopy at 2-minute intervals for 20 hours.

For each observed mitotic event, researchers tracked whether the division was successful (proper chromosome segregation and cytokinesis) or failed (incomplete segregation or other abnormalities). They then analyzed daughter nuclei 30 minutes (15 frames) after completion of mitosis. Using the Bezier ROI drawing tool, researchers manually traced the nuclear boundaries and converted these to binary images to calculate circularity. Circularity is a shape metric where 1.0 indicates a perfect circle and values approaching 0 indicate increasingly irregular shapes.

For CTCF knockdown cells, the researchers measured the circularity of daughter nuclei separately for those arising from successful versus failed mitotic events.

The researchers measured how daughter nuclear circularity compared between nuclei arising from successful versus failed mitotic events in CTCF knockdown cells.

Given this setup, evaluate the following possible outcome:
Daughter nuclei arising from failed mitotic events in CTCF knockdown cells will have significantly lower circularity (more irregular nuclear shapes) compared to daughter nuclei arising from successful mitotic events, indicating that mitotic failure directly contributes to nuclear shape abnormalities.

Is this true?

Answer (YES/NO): YES